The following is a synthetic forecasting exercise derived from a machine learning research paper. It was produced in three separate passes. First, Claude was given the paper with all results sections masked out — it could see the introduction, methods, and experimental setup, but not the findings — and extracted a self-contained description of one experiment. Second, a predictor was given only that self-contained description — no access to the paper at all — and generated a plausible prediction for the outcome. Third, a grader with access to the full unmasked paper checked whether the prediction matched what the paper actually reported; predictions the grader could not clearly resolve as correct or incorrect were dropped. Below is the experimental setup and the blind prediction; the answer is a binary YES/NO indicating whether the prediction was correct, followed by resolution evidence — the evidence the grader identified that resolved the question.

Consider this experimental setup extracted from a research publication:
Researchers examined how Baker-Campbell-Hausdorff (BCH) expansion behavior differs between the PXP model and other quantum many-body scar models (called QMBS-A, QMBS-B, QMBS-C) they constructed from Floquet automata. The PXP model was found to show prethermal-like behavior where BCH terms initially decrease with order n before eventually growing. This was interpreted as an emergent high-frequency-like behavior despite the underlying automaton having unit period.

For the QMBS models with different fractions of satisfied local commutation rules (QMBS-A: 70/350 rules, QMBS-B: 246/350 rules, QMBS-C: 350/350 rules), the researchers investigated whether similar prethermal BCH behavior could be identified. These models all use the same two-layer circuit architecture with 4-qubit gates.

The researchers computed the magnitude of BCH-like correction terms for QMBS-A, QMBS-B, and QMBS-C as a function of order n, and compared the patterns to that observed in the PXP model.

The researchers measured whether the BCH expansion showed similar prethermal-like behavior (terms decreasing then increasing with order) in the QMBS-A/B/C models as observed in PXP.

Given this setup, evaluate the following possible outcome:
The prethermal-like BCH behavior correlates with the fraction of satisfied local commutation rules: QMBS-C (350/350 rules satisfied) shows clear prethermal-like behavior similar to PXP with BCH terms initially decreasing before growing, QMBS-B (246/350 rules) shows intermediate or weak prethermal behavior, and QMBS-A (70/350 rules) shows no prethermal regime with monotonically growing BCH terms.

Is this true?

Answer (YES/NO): NO